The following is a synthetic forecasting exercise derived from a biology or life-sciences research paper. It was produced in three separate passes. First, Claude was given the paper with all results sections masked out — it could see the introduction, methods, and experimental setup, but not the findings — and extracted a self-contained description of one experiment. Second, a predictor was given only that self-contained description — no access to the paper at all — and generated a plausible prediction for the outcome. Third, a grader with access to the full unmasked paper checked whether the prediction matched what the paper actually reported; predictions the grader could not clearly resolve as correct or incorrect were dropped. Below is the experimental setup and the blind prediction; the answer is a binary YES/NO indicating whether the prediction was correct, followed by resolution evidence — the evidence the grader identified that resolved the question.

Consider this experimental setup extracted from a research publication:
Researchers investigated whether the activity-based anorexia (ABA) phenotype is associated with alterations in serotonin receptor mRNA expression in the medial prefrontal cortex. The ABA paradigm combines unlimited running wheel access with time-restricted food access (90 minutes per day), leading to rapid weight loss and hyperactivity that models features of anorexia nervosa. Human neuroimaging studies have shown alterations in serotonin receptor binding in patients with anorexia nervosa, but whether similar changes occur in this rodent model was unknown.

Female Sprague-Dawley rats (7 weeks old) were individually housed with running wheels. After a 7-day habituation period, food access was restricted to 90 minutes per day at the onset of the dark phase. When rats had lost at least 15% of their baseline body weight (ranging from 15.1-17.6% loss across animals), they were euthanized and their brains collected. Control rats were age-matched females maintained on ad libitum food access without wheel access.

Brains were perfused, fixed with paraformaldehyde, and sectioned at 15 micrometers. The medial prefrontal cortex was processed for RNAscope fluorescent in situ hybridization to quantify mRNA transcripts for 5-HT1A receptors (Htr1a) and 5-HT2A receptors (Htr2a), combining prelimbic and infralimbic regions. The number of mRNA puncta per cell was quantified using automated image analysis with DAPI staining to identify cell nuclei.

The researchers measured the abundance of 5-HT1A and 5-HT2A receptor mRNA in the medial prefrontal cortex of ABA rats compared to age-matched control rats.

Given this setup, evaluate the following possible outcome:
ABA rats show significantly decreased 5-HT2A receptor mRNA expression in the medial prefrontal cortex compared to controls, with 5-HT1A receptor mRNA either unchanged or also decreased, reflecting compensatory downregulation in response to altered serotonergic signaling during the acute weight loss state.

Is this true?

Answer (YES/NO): NO